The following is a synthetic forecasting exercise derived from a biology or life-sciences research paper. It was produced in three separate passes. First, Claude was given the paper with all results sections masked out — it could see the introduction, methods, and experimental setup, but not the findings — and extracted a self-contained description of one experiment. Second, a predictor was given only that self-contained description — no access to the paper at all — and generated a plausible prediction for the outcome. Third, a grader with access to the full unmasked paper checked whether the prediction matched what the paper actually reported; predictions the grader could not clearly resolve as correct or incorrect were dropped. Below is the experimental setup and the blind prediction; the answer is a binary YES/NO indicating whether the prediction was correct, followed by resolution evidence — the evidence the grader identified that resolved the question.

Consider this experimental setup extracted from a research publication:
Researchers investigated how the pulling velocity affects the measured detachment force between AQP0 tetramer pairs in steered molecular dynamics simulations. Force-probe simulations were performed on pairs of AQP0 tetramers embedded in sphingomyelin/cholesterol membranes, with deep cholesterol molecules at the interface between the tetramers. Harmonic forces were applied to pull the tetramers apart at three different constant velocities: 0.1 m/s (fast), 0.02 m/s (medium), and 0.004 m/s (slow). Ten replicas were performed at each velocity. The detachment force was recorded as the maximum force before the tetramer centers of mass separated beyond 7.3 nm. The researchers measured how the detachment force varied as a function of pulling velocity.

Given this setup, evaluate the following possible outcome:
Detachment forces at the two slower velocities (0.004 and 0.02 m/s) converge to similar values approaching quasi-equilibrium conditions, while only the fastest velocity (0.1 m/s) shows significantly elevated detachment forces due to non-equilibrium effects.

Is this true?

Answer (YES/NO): NO